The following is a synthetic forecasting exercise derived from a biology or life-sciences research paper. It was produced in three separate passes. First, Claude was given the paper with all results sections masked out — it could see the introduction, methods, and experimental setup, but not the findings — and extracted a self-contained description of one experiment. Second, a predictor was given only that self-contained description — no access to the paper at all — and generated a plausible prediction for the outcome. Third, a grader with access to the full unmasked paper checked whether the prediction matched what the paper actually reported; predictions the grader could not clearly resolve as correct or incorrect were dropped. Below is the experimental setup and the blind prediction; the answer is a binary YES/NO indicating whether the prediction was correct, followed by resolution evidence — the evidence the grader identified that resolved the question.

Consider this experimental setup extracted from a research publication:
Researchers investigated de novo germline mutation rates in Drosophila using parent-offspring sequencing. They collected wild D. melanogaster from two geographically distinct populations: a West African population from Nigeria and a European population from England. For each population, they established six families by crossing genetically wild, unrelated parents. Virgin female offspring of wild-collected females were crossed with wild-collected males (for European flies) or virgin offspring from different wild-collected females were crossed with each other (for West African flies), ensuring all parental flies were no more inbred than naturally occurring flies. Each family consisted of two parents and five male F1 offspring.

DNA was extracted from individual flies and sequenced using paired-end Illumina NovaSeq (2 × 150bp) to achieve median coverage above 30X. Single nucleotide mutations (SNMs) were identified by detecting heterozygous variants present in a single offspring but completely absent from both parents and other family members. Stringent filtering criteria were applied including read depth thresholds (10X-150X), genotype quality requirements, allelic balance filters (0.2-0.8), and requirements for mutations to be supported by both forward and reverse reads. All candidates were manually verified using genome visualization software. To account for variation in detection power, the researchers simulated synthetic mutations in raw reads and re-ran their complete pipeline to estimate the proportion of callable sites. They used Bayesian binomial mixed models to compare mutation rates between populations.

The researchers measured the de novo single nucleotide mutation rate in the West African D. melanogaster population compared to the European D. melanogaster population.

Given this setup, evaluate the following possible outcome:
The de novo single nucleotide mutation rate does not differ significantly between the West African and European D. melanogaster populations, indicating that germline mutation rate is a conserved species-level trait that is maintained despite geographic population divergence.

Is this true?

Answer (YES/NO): NO